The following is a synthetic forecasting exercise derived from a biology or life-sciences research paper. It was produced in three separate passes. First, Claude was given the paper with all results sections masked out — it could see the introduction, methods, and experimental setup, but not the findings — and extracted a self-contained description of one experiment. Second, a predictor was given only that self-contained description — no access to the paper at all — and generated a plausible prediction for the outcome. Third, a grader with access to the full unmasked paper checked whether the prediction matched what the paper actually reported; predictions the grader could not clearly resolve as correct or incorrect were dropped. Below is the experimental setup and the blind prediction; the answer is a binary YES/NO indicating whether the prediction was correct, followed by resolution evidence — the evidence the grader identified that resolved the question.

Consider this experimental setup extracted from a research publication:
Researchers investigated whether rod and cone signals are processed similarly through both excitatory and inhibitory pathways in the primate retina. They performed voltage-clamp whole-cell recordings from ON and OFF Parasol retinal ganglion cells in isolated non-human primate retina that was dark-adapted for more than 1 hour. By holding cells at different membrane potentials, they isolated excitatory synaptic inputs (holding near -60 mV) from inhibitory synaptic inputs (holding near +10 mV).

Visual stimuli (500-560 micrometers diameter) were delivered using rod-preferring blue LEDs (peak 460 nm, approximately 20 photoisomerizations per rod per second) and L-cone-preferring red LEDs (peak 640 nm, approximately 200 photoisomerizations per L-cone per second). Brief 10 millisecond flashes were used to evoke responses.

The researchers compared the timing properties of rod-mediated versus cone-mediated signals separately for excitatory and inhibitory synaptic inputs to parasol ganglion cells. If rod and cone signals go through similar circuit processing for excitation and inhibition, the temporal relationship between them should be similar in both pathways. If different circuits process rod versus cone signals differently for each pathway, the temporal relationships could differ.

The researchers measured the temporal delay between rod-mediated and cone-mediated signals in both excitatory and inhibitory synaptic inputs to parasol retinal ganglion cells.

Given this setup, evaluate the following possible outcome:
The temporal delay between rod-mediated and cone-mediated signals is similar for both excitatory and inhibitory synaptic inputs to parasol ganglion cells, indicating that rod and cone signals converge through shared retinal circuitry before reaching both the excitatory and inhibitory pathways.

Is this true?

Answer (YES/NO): YES